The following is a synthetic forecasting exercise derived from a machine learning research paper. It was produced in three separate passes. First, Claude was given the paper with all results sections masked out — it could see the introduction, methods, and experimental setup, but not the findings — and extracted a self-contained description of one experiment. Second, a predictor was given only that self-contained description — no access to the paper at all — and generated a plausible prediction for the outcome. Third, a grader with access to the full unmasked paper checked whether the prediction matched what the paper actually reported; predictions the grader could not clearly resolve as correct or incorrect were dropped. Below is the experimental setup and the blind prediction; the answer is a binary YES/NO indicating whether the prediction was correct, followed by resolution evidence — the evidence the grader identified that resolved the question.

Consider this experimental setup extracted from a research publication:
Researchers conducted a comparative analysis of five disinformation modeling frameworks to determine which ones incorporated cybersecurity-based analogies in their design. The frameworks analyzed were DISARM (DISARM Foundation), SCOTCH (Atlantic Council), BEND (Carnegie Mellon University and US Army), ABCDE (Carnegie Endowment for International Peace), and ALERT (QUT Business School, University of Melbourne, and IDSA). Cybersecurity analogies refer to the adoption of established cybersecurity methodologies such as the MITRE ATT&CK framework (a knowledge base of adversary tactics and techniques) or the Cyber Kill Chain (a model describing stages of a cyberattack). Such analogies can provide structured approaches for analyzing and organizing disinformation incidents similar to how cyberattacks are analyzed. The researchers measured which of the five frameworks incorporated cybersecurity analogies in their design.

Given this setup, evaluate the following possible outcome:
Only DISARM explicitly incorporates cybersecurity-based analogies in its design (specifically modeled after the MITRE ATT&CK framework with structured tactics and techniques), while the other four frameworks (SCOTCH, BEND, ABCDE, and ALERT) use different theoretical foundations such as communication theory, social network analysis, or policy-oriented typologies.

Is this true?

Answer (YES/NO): YES